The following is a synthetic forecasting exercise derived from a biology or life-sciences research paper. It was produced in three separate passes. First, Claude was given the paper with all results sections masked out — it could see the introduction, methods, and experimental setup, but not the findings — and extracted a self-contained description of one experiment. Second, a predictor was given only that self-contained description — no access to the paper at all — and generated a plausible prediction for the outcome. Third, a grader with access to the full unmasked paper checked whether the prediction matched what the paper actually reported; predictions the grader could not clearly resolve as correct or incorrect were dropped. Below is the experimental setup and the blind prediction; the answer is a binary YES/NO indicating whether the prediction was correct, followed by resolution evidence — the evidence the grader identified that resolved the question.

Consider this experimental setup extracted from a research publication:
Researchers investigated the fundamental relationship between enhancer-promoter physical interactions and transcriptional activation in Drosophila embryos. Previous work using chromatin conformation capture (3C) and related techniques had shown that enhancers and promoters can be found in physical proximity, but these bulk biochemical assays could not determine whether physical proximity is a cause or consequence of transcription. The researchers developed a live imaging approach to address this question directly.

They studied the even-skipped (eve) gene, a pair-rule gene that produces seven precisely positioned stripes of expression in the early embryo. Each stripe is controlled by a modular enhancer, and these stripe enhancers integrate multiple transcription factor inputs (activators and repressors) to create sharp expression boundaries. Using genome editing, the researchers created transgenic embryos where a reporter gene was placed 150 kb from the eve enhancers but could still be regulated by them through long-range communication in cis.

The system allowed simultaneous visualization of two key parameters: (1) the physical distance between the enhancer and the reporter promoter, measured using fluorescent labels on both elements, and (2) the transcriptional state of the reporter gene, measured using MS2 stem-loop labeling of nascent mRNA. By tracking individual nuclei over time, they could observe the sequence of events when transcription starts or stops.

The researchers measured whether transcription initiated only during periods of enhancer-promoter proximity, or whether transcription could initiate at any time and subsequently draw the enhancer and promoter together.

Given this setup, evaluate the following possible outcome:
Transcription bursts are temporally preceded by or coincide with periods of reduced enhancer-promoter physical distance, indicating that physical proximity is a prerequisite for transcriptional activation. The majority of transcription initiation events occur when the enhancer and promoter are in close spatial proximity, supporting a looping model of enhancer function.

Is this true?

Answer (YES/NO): YES